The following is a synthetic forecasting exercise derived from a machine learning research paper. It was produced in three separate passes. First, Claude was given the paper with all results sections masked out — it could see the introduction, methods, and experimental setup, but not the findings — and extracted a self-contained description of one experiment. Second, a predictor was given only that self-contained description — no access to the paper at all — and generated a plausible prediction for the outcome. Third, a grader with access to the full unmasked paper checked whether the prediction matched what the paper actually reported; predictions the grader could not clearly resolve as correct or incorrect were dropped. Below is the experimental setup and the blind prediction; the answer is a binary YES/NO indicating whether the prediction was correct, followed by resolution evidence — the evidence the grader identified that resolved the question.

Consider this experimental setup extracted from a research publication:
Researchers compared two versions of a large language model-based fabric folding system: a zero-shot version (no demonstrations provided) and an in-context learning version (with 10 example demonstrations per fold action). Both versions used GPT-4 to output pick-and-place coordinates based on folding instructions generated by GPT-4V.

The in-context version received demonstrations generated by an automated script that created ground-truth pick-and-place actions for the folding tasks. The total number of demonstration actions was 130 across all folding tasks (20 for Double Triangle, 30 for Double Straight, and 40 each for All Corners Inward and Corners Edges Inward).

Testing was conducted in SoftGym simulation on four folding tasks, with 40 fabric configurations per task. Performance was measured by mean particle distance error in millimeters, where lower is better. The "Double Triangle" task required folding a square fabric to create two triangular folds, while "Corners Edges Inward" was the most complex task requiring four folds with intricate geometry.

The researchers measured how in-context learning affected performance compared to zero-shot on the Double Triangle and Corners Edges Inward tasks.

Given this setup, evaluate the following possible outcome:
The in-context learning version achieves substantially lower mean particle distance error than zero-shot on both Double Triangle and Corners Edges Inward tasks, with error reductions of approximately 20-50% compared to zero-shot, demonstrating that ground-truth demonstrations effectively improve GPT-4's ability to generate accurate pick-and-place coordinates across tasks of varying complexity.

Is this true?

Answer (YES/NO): NO